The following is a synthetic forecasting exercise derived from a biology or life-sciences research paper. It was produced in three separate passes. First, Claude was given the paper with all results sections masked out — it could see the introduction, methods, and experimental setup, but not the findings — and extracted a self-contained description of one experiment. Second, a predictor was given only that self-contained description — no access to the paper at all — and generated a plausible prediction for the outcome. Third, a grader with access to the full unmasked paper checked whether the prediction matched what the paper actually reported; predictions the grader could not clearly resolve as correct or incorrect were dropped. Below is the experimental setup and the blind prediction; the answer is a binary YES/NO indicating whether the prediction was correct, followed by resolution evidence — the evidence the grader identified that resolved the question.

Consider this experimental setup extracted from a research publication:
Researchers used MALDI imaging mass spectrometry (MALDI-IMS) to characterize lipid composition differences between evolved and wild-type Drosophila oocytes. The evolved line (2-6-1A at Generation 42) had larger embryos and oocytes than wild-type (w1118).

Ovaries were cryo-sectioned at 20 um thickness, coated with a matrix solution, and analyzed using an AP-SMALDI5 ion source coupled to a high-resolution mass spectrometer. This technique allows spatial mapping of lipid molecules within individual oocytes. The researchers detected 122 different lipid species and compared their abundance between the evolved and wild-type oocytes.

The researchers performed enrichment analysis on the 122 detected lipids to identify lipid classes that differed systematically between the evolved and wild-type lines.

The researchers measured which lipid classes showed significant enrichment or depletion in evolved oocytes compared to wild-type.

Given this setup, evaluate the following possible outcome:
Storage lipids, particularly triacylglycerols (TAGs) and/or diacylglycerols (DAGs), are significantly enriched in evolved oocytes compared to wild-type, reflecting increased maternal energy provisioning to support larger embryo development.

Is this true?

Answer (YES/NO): YES